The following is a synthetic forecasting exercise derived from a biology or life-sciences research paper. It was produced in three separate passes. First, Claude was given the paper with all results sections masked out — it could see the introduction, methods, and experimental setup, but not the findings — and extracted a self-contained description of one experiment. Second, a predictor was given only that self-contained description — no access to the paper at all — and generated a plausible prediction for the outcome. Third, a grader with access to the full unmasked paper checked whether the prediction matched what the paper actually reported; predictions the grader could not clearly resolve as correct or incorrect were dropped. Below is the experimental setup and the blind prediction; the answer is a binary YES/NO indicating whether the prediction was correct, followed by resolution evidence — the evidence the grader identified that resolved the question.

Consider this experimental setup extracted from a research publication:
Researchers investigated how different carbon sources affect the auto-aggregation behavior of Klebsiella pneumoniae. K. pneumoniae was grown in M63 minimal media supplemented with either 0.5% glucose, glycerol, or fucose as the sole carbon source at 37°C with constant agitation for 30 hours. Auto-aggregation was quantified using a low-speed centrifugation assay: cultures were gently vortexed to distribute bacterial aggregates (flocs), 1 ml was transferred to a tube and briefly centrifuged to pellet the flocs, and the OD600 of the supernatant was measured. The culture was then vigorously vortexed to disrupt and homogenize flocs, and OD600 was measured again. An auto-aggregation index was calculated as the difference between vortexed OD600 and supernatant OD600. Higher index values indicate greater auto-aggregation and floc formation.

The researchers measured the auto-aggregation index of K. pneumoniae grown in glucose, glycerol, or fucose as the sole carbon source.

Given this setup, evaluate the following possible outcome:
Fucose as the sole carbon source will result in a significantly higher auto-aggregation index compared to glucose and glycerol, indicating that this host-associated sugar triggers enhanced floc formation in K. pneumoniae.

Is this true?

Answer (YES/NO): YES